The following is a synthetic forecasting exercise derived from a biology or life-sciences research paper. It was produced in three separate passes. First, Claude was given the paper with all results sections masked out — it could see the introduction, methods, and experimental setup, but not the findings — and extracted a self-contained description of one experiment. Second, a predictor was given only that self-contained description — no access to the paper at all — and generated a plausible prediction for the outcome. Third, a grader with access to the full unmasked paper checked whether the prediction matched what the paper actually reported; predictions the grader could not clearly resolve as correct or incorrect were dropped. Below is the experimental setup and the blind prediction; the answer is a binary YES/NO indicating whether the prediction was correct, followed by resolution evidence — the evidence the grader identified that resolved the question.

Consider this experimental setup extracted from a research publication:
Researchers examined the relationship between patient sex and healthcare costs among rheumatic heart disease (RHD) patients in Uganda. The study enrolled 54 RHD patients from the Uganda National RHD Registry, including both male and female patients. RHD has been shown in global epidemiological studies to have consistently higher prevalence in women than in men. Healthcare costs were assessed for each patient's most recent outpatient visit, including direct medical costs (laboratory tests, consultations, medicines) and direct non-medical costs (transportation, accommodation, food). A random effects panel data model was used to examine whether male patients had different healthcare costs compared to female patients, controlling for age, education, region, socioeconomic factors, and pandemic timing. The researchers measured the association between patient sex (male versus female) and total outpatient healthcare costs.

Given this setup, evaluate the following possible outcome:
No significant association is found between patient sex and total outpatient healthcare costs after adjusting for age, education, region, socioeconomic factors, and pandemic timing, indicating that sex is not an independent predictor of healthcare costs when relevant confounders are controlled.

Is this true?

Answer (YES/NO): YES